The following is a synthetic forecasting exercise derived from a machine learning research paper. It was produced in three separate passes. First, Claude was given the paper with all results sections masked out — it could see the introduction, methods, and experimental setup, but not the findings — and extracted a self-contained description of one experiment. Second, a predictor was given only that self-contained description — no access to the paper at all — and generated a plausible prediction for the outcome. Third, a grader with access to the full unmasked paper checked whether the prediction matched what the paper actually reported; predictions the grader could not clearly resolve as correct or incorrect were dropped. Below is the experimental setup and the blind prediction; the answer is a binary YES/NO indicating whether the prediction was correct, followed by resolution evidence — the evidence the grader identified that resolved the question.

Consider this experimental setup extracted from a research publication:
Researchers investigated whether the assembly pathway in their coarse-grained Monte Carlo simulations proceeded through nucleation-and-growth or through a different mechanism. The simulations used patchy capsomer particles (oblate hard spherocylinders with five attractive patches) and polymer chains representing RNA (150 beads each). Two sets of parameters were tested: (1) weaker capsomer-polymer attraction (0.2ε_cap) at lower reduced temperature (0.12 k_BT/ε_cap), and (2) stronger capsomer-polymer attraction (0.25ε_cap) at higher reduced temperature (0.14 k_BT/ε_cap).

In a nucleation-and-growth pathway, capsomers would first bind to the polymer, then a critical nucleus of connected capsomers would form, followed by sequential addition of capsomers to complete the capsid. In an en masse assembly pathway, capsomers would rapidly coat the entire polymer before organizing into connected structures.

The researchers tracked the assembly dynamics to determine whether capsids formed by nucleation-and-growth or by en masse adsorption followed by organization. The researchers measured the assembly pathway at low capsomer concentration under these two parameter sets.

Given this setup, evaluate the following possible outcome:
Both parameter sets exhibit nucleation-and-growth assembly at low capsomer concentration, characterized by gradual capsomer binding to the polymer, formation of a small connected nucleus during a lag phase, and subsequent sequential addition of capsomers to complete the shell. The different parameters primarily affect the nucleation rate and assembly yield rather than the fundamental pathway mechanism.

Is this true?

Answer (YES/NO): NO